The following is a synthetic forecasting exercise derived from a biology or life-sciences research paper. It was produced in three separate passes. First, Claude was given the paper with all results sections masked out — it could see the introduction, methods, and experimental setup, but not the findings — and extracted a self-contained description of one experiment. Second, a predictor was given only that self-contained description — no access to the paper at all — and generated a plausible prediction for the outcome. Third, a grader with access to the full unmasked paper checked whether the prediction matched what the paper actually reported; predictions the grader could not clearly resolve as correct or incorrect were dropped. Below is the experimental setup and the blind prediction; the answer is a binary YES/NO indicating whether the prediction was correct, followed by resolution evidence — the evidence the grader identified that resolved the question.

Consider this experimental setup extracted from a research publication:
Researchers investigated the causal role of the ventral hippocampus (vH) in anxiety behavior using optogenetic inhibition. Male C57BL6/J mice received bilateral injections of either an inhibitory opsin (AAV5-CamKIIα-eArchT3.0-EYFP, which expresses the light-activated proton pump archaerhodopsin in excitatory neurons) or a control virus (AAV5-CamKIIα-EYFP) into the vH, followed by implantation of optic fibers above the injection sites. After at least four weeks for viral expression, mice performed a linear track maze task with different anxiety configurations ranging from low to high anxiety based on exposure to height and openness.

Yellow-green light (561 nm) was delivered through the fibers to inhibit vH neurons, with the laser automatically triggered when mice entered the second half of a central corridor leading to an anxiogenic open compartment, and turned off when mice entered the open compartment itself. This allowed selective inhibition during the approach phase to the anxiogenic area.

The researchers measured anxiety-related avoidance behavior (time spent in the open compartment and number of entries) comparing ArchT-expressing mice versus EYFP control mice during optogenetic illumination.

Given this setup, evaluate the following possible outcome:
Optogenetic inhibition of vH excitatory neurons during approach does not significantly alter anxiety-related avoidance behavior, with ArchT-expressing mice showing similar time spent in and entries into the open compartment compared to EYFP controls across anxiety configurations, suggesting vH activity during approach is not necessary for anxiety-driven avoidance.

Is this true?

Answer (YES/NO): NO